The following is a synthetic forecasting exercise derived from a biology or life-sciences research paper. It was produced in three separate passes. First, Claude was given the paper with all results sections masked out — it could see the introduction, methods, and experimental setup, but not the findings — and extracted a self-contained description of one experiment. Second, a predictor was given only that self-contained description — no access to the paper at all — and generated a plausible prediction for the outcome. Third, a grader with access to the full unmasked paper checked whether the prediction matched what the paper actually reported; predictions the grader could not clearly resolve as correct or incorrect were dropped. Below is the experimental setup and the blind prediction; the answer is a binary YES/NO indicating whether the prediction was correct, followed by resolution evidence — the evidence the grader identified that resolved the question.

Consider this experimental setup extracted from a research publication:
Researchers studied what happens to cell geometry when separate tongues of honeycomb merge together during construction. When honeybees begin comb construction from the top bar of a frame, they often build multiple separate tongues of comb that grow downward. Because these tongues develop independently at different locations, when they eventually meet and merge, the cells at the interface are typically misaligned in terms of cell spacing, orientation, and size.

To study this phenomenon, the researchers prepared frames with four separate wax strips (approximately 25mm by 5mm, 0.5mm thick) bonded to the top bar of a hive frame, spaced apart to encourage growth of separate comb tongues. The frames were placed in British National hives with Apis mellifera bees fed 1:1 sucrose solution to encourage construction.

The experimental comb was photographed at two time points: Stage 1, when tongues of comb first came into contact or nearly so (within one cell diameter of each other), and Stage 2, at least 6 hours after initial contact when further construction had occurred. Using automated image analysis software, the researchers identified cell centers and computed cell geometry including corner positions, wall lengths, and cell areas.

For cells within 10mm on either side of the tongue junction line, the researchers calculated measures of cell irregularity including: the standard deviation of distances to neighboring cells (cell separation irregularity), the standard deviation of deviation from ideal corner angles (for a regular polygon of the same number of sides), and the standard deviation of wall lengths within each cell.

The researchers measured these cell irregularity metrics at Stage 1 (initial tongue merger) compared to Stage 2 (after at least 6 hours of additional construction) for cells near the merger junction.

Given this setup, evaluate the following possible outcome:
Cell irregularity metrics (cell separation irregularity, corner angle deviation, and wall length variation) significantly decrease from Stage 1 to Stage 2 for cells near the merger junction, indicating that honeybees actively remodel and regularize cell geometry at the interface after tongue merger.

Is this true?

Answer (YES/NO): YES